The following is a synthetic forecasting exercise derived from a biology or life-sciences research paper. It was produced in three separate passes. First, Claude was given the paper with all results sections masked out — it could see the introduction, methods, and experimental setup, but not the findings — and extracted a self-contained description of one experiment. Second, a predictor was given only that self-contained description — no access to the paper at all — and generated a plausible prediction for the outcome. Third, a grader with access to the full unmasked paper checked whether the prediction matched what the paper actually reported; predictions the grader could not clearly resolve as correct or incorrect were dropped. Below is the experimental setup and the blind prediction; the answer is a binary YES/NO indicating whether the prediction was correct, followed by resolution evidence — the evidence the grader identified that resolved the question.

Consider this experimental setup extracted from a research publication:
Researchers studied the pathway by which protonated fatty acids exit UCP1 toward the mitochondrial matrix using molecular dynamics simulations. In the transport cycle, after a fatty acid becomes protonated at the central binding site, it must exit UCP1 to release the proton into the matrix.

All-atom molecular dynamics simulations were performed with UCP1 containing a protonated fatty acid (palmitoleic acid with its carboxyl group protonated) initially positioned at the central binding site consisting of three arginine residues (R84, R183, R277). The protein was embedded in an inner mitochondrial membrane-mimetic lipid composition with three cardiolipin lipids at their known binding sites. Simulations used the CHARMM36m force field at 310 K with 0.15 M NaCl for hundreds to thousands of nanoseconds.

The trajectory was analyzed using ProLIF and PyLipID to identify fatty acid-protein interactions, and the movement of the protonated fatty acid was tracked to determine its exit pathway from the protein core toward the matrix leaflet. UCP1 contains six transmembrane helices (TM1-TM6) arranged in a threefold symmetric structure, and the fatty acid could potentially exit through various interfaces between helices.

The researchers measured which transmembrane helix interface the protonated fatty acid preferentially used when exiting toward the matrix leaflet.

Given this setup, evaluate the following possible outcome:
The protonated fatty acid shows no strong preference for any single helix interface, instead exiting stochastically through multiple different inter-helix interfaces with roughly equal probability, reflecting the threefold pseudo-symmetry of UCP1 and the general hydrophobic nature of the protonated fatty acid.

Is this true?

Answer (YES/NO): NO